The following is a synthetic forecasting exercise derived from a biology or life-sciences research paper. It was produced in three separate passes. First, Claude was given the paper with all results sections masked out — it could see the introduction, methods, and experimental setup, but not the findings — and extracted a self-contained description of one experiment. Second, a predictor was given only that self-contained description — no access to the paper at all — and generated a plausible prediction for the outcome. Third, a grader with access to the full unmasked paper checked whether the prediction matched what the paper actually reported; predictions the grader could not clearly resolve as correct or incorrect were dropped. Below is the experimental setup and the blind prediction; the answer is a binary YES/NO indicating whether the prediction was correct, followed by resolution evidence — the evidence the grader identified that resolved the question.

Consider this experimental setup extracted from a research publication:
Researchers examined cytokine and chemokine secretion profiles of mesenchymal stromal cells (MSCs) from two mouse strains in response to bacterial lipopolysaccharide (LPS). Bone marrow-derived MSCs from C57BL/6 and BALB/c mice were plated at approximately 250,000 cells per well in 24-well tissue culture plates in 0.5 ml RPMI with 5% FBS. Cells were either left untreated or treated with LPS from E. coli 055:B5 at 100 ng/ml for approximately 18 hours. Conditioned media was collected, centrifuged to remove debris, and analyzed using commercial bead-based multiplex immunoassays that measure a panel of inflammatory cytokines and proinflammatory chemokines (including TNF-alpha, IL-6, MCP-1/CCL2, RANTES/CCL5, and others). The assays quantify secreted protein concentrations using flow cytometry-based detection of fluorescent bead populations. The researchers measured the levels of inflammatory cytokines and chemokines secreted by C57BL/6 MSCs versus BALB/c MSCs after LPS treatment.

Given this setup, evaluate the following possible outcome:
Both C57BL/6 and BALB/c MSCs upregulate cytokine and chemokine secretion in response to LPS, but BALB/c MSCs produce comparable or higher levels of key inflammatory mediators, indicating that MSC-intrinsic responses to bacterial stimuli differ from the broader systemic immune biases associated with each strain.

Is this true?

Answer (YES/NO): NO